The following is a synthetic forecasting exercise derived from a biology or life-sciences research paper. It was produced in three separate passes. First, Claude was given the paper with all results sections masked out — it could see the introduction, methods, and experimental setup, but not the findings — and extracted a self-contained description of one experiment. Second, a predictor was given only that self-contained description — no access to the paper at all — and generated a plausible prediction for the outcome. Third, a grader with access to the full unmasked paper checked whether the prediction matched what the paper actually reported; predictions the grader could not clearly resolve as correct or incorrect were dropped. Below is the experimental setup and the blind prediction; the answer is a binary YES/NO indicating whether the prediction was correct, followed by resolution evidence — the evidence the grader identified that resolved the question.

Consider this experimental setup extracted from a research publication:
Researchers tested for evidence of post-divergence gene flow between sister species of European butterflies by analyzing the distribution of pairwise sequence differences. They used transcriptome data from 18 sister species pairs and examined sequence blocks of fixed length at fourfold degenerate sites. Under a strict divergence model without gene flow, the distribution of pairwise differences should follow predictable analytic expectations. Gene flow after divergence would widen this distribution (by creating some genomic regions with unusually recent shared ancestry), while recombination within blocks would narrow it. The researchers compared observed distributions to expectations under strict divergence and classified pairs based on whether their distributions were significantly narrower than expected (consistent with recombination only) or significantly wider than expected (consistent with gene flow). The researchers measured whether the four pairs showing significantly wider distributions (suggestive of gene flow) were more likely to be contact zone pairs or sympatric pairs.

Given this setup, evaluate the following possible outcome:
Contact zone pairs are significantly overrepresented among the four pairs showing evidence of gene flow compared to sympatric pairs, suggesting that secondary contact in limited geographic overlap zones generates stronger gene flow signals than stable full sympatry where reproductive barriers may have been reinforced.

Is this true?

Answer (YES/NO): NO